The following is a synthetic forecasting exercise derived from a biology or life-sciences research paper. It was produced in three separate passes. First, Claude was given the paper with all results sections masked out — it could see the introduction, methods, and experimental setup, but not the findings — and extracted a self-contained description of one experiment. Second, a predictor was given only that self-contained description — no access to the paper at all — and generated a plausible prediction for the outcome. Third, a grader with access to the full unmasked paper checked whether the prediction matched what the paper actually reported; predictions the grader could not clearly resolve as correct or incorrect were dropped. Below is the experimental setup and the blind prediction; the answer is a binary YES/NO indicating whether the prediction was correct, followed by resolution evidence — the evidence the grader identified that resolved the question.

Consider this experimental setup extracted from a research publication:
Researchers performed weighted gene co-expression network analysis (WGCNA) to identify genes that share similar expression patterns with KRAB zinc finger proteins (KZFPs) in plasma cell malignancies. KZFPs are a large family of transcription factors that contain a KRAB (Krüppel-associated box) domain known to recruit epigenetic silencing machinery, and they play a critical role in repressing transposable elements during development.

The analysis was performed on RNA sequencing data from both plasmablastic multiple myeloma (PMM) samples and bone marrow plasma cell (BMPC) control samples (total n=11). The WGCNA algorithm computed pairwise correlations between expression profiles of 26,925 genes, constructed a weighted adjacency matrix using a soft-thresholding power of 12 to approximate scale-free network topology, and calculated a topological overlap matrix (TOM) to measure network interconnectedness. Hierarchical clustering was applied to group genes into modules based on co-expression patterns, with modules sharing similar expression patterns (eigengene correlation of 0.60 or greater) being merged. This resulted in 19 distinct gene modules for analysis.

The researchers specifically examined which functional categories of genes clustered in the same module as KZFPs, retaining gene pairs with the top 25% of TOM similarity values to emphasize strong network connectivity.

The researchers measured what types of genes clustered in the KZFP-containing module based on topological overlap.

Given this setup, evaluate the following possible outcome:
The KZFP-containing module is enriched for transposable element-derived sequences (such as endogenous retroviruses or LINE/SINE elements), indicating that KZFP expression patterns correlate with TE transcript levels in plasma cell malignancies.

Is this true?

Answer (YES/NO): NO